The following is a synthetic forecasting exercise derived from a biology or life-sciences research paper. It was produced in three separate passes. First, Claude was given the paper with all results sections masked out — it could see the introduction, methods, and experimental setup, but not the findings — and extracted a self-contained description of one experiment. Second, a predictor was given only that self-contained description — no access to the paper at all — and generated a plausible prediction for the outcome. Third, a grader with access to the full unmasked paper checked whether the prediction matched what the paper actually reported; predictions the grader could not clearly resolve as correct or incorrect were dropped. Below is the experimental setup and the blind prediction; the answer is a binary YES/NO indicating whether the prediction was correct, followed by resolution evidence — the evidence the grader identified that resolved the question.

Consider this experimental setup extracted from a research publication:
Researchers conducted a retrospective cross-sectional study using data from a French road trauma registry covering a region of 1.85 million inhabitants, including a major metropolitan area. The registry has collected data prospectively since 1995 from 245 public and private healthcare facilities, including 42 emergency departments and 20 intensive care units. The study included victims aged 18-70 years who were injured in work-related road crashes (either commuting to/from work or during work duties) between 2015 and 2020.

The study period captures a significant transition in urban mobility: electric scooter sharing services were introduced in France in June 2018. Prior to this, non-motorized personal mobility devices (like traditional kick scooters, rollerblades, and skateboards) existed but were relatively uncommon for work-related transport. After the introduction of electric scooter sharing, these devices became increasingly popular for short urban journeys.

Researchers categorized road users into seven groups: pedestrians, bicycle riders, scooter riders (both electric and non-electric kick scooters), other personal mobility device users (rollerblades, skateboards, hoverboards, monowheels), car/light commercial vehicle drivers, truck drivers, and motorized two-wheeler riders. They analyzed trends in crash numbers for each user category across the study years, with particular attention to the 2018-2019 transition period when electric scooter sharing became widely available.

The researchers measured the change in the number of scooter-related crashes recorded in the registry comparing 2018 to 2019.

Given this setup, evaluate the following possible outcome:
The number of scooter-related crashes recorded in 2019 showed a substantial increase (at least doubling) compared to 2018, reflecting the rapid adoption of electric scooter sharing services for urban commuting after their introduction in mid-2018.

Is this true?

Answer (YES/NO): YES